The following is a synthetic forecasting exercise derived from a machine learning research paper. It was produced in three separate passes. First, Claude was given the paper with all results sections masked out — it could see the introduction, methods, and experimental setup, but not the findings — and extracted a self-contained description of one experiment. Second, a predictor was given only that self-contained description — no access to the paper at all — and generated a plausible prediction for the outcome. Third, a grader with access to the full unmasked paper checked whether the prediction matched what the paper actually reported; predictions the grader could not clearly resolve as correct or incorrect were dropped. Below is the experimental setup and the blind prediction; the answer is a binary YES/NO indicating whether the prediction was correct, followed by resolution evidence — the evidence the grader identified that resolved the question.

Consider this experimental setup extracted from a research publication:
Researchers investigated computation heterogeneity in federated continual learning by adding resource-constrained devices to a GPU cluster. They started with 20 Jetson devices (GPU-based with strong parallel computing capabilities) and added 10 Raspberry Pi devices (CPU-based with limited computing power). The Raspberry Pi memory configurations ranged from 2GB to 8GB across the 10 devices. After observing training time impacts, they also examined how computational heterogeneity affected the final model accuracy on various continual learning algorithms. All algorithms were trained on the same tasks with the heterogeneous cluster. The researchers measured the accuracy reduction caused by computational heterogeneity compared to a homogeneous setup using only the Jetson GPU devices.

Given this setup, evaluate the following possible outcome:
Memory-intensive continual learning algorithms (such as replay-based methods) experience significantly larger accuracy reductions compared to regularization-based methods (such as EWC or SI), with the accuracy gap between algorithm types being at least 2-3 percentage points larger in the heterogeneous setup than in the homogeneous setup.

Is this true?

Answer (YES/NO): NO